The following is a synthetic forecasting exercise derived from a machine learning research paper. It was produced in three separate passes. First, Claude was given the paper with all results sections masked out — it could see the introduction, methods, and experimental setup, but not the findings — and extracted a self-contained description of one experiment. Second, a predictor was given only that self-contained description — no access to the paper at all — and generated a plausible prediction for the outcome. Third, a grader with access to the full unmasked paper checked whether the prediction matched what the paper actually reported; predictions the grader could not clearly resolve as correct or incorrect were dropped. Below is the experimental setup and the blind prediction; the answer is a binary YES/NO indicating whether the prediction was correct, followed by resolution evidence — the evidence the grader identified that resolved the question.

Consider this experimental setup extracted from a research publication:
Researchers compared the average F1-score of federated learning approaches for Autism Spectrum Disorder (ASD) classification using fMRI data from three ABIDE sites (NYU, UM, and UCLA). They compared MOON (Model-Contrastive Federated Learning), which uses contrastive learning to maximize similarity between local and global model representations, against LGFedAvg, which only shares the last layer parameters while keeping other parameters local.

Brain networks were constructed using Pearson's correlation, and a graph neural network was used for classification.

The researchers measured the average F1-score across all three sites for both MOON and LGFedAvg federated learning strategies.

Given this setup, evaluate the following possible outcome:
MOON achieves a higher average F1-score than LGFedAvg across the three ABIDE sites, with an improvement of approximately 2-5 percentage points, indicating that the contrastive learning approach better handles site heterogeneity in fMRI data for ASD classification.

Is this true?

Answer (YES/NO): YES